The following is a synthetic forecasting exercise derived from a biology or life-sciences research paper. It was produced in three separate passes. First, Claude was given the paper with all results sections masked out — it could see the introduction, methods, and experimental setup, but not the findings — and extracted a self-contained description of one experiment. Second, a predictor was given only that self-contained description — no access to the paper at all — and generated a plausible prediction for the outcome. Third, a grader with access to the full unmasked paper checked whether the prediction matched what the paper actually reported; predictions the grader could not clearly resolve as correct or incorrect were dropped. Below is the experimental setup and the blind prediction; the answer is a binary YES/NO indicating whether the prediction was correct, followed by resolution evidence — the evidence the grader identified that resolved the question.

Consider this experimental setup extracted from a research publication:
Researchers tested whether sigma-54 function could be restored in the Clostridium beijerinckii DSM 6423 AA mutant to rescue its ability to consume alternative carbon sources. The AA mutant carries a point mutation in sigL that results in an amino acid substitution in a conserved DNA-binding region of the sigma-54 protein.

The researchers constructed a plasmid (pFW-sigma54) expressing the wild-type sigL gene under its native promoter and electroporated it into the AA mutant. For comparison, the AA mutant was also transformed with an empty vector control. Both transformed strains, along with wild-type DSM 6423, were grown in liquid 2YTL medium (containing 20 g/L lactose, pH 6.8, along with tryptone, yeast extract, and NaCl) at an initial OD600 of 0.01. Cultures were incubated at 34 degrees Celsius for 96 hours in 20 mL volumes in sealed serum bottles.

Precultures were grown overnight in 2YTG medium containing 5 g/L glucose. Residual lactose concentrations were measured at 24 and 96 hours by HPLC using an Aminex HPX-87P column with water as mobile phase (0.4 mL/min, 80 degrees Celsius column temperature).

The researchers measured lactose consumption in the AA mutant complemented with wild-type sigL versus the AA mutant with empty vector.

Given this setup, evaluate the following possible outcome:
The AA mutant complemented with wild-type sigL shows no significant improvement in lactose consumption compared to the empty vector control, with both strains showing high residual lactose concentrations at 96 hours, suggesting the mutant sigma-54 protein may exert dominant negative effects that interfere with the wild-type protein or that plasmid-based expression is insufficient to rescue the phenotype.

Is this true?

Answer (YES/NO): NO